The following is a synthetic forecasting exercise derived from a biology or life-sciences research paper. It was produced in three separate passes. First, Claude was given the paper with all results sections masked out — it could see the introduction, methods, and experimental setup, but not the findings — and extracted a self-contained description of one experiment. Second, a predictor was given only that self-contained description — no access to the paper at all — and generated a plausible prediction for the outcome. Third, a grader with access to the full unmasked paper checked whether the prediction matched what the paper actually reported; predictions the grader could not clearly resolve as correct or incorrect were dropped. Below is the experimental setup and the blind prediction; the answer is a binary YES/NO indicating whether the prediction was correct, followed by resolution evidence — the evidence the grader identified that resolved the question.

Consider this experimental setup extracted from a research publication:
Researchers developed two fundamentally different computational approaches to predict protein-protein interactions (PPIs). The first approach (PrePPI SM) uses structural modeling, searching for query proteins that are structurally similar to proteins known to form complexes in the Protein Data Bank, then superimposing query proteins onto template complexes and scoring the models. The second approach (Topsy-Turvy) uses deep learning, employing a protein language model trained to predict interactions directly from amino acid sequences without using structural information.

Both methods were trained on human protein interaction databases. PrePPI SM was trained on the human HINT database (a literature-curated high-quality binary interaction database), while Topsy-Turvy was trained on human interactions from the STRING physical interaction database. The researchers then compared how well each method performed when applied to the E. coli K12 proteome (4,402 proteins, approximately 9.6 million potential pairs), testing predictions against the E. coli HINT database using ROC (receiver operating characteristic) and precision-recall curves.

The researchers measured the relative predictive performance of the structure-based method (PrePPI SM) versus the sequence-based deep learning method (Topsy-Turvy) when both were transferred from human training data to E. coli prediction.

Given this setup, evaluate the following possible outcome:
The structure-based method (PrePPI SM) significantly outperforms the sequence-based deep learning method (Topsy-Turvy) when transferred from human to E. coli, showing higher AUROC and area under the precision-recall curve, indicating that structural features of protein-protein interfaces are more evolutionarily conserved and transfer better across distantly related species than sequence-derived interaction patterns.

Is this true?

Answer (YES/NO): NO